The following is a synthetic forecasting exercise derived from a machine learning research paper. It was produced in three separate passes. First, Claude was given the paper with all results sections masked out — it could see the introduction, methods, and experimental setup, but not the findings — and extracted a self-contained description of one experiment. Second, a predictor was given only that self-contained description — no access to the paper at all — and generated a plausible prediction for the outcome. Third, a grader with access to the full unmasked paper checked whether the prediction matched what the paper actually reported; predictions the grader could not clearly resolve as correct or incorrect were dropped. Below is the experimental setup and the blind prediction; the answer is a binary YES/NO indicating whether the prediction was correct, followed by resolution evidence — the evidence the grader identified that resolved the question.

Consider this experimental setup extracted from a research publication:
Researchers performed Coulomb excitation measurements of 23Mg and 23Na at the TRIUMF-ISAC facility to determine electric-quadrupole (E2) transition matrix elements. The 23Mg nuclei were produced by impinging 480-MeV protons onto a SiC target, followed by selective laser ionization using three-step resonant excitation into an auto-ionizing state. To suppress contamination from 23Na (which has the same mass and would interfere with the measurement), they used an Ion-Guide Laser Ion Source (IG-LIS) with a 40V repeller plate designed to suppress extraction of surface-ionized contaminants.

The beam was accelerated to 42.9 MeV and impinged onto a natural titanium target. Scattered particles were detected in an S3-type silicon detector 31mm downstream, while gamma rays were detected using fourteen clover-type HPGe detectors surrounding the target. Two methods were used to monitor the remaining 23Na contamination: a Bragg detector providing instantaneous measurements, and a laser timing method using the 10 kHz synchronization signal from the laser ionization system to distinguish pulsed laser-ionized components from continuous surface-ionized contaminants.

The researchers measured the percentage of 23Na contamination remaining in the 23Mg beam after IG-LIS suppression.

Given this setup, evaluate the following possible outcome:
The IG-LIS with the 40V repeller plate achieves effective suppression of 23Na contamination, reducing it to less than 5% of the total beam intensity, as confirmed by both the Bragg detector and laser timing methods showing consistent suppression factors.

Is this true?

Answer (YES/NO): NO